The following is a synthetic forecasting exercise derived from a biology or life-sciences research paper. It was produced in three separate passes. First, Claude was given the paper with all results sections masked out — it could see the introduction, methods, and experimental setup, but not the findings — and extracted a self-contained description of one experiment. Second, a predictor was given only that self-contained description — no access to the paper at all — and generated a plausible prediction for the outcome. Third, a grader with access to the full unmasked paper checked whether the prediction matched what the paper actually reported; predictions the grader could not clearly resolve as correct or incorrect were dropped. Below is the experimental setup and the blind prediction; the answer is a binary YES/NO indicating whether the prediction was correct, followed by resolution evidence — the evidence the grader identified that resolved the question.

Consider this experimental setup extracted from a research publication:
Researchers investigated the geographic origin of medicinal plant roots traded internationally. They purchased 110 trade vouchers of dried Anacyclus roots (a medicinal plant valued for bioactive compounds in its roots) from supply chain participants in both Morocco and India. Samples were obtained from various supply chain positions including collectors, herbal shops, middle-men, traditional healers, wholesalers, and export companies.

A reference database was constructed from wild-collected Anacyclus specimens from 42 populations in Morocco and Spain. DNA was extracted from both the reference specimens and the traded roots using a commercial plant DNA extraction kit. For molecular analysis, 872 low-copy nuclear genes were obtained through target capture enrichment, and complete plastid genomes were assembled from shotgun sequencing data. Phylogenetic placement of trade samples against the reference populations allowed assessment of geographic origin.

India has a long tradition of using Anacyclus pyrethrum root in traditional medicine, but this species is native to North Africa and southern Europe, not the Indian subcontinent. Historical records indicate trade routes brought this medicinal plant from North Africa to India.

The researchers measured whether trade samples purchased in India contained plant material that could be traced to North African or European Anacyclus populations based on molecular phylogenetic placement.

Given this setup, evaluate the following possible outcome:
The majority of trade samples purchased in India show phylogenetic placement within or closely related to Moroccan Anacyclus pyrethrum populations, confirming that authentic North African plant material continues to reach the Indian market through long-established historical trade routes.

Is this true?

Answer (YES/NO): YES